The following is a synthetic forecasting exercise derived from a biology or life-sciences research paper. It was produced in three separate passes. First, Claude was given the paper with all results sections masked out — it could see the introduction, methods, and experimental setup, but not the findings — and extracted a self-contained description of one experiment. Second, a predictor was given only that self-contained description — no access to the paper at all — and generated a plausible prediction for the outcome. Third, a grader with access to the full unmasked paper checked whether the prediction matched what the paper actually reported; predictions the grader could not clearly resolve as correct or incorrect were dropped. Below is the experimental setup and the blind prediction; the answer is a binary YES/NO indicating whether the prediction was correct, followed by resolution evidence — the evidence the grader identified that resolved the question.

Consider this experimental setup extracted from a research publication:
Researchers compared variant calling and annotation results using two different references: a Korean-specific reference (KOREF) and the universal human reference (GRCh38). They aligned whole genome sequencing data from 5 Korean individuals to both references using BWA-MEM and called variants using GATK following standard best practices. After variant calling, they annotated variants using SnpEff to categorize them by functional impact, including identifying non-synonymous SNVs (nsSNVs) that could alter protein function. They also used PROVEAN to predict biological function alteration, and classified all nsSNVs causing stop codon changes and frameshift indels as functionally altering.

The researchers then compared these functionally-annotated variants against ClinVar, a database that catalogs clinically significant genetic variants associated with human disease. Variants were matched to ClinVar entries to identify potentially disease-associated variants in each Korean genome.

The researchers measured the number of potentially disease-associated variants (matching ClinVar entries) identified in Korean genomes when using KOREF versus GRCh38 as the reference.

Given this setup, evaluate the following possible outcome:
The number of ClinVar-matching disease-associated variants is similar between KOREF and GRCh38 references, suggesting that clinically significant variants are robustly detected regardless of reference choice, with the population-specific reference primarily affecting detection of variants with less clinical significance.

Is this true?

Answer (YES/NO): NO